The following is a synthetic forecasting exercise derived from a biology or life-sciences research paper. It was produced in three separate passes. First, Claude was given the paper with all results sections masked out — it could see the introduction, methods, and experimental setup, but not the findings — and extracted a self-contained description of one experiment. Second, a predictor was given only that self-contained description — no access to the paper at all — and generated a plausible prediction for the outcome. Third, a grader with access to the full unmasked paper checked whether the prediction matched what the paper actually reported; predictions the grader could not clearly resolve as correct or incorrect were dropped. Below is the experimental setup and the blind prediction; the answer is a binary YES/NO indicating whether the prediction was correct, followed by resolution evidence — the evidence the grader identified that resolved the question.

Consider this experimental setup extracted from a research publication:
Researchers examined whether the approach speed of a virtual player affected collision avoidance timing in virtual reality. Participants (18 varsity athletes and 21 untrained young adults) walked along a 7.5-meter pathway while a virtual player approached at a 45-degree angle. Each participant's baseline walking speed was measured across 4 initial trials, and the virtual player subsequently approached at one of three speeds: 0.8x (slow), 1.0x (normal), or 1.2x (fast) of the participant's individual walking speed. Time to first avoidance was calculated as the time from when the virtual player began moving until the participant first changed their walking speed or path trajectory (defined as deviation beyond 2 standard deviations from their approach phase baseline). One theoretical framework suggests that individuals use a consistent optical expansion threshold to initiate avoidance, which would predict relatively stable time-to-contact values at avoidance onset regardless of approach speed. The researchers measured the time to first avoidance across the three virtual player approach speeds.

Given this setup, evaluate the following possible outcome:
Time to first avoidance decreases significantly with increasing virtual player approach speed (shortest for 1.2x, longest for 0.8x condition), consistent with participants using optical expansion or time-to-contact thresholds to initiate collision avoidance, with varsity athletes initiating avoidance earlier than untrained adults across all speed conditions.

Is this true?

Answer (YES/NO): NO